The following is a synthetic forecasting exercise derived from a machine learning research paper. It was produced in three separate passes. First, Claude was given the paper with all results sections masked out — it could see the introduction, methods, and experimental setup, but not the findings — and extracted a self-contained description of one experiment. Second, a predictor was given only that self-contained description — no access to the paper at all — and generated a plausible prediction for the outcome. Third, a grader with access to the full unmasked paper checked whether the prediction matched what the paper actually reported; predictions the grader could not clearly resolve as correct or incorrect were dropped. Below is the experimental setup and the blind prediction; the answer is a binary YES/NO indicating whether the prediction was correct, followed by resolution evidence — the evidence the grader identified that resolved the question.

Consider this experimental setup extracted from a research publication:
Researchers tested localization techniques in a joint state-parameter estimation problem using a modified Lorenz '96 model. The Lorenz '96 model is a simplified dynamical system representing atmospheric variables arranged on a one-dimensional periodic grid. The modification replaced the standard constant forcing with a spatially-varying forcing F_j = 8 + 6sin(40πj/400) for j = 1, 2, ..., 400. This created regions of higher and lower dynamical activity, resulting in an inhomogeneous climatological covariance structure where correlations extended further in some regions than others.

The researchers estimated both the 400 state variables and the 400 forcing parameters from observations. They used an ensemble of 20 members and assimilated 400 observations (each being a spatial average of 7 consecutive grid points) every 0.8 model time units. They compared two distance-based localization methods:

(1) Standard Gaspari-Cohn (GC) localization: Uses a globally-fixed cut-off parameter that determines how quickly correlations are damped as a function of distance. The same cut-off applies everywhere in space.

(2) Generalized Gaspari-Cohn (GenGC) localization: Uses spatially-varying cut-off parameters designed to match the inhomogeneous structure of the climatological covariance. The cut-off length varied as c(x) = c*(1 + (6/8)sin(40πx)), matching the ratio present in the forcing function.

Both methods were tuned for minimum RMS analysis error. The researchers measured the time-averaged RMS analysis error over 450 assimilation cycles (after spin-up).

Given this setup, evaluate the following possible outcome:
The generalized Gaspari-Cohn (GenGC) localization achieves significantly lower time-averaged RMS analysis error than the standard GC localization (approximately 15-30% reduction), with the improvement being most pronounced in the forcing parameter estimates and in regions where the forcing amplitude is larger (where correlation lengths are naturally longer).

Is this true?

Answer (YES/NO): NO